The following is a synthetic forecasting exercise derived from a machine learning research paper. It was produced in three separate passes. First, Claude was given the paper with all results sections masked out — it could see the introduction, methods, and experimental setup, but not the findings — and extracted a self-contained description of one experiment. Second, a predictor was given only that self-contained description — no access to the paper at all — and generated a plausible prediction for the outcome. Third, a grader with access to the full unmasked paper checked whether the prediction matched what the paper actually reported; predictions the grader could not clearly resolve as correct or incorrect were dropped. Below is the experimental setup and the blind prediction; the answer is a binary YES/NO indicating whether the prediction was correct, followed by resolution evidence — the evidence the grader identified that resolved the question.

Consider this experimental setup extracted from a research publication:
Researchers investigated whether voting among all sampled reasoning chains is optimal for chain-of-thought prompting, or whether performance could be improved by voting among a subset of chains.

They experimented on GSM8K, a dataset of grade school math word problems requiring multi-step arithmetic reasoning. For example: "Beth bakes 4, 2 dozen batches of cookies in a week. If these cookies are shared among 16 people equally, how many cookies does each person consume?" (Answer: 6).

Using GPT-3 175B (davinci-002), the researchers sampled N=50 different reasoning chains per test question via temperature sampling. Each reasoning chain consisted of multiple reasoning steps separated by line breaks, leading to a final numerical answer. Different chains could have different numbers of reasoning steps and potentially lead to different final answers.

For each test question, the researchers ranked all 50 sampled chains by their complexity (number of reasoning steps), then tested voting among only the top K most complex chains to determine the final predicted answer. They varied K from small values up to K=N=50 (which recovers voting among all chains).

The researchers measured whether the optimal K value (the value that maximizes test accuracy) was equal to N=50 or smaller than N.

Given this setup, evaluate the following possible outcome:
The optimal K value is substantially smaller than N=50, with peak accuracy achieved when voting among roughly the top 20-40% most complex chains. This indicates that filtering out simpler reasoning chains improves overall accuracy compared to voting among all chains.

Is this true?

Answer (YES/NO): NO